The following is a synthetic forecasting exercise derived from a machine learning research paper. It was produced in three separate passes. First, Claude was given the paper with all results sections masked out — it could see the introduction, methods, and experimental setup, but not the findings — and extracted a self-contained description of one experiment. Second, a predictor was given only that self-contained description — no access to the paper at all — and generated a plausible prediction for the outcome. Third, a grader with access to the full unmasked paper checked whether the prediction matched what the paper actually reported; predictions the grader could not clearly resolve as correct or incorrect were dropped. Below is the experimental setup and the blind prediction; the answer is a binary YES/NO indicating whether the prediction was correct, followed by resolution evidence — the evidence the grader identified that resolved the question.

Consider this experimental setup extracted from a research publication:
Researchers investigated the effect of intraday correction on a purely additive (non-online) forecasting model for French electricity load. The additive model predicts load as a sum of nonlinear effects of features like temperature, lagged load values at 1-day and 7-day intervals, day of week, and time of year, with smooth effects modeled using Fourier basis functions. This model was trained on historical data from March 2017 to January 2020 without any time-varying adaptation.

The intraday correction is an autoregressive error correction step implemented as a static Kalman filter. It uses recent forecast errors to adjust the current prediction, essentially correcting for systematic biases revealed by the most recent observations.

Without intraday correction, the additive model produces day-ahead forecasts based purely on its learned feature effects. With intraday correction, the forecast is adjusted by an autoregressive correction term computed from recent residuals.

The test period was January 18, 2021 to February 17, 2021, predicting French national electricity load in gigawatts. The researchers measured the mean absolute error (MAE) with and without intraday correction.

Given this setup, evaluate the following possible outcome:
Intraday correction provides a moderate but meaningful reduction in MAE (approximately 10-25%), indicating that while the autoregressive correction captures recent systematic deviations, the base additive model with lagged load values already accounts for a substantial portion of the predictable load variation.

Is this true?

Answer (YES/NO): NO